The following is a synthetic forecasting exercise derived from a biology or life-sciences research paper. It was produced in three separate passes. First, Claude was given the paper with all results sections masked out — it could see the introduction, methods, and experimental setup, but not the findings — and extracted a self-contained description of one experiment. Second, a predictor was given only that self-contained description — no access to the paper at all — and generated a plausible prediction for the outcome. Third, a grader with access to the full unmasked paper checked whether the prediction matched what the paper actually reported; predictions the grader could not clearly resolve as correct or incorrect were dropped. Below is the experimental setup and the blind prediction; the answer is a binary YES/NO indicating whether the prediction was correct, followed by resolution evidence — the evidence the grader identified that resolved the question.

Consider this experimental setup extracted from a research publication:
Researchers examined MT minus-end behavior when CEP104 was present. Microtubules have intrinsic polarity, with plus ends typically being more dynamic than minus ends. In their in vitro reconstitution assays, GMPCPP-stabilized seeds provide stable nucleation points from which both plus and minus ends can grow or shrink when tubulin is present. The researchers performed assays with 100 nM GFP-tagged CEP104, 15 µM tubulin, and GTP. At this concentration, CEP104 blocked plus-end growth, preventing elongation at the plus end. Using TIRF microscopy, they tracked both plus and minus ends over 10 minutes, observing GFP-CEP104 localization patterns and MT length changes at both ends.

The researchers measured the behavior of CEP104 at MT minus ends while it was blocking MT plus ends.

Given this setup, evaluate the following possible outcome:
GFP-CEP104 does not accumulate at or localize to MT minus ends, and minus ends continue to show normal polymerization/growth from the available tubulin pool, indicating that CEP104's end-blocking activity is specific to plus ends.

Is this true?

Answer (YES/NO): NO